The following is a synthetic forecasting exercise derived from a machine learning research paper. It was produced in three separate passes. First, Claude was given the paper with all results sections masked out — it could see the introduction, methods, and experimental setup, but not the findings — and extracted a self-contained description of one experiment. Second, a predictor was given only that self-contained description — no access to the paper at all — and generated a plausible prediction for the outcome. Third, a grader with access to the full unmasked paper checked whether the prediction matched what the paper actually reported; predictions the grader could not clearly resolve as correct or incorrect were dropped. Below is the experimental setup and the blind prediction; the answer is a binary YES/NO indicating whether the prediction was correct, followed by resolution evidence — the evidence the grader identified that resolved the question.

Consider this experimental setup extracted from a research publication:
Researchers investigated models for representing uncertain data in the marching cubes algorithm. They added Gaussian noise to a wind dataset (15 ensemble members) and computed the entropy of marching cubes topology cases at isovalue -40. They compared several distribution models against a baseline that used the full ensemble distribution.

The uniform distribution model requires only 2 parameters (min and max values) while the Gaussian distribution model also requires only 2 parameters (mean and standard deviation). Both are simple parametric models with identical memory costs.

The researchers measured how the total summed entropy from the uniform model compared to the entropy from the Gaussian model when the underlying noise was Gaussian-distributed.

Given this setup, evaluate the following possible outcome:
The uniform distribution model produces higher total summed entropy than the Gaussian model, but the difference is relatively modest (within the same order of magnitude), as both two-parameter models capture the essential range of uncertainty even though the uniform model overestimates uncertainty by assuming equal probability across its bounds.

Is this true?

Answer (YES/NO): NO